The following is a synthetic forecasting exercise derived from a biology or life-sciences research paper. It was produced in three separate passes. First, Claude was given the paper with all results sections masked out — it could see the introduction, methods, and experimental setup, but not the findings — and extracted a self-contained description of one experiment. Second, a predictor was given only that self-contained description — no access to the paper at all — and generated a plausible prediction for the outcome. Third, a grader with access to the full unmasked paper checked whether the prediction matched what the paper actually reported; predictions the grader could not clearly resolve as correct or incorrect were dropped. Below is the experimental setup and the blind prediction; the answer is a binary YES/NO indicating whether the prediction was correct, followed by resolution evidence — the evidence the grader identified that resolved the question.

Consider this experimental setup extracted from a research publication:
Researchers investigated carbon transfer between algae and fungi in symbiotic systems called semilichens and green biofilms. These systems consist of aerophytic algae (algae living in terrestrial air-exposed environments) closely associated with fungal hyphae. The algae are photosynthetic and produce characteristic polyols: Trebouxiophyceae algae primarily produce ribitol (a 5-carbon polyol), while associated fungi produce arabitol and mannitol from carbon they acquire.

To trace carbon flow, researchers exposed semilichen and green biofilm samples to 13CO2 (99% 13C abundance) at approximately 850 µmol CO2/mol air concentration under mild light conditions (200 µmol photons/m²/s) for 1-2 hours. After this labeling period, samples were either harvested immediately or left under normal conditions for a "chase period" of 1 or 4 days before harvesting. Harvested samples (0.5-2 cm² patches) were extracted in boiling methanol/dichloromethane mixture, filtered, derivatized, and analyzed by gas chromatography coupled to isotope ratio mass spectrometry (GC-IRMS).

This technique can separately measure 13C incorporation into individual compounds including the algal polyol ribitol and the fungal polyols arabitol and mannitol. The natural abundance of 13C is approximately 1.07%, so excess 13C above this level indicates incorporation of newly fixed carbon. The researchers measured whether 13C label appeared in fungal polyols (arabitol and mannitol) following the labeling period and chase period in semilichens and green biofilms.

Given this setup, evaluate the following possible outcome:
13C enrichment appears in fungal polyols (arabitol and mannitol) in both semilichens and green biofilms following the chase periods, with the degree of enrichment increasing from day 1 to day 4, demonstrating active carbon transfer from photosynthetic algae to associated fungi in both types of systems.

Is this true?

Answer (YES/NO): YES